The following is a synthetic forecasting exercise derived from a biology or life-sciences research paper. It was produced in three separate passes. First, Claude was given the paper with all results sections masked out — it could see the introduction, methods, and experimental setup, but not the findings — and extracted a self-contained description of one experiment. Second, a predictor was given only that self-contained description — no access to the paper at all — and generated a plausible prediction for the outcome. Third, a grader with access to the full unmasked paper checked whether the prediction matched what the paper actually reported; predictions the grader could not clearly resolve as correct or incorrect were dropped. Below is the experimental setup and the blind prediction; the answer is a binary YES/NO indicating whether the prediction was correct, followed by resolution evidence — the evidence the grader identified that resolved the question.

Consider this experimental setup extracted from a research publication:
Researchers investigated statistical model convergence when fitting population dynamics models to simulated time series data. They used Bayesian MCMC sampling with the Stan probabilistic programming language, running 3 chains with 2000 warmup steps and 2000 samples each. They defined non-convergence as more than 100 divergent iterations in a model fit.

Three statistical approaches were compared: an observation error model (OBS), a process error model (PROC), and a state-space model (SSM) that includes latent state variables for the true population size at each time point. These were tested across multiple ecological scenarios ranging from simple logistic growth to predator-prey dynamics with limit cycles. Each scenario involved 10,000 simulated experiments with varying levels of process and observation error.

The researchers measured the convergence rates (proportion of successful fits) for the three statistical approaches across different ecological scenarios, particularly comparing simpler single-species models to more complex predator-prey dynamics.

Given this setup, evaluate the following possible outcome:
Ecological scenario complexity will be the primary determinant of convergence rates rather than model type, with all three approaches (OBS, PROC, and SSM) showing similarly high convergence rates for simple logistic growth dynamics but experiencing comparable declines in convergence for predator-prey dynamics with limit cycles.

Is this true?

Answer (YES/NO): NO